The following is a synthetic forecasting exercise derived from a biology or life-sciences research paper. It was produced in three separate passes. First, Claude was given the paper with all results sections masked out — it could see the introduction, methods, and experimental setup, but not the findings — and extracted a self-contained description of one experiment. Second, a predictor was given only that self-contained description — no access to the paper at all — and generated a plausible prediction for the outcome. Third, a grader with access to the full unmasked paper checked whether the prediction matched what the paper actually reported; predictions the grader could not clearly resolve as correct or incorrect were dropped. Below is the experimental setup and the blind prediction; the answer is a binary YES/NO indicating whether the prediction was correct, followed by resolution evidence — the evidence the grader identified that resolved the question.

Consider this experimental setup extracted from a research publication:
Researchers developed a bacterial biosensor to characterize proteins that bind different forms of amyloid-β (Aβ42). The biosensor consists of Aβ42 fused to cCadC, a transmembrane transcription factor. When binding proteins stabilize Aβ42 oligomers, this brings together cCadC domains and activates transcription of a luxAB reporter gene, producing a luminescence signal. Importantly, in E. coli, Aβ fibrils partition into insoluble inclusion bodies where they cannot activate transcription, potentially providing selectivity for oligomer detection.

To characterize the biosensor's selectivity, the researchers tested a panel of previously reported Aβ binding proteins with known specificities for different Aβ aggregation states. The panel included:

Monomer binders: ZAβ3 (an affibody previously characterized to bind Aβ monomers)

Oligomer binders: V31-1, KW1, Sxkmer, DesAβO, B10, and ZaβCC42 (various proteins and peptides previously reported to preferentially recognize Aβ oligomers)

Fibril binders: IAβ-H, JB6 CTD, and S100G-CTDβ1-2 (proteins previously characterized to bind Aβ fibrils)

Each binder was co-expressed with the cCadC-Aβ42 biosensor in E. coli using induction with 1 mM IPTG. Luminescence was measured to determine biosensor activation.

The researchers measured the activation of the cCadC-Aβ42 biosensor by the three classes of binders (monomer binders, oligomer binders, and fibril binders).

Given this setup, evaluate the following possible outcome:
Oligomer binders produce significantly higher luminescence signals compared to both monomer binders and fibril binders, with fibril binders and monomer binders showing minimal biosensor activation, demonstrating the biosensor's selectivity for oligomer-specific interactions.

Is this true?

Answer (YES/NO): YES